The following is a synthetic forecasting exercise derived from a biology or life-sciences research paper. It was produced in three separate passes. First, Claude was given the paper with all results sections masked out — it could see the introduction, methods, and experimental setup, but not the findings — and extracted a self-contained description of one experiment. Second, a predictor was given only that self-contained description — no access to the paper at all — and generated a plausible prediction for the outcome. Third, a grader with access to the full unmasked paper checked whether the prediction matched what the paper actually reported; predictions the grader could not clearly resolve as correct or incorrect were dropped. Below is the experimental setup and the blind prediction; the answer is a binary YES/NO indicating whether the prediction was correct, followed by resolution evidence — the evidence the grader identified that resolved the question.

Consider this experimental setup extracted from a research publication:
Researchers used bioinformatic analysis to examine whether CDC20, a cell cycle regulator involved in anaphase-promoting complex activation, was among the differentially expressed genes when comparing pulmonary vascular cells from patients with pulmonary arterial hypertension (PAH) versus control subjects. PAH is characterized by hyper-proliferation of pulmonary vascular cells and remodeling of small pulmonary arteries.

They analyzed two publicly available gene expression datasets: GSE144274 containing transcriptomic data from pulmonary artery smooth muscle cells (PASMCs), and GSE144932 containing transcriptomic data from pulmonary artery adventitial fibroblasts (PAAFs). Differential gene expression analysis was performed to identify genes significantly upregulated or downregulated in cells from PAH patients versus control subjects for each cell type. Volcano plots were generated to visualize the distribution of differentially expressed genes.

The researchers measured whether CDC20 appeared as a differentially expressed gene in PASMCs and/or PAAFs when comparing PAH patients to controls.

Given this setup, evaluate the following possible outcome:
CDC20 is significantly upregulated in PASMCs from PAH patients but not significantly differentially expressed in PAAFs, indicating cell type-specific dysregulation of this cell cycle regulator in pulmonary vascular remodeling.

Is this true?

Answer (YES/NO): NO